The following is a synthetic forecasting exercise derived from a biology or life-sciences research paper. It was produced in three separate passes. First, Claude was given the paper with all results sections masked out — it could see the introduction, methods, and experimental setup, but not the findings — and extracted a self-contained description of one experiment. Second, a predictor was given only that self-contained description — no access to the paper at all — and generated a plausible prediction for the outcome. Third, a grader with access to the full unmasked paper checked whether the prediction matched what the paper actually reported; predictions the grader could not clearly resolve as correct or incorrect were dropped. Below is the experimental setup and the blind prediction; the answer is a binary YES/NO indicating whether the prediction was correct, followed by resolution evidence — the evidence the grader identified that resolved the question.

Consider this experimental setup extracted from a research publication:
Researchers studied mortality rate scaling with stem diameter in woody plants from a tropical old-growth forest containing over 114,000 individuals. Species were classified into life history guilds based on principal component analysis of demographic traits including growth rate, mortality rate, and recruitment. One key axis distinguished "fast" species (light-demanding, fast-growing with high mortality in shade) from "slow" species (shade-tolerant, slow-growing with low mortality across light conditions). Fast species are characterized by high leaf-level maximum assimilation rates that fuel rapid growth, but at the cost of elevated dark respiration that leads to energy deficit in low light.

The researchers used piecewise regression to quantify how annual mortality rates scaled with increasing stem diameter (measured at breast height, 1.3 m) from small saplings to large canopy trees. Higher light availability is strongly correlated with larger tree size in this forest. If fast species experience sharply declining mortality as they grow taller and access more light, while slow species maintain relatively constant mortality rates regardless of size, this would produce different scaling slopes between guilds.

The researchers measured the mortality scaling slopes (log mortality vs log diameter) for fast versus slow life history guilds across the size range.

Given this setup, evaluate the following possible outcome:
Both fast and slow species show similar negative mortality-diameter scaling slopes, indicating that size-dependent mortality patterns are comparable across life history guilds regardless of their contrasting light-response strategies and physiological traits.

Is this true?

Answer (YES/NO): NO